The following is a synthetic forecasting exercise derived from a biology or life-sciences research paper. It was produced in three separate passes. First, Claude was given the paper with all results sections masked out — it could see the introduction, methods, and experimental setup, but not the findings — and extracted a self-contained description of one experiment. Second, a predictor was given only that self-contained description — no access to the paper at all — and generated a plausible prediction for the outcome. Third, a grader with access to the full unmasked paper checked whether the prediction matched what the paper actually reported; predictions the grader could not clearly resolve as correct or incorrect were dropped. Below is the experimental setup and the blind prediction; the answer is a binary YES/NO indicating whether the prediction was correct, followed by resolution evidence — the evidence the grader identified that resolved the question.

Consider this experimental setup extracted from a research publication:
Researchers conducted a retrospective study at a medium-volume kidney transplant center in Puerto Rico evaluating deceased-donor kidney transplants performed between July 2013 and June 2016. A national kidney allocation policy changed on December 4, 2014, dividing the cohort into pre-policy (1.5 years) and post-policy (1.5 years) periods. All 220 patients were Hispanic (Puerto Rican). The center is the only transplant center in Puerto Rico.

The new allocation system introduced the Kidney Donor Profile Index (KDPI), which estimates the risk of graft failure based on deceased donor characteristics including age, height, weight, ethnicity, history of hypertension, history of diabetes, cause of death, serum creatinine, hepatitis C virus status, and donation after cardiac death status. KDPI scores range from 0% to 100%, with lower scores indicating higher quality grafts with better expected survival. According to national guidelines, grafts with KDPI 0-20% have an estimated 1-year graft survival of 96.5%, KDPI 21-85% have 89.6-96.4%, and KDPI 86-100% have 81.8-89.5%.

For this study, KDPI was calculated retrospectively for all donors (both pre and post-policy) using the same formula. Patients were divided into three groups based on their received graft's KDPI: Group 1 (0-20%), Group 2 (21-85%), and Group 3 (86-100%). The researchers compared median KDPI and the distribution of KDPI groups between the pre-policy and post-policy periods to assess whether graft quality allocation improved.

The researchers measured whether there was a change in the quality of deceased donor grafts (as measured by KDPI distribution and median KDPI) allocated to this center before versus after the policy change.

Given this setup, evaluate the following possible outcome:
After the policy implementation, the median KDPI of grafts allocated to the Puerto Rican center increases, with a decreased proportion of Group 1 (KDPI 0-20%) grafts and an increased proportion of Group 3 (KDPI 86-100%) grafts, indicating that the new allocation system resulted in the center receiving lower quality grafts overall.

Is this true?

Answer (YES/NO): NO